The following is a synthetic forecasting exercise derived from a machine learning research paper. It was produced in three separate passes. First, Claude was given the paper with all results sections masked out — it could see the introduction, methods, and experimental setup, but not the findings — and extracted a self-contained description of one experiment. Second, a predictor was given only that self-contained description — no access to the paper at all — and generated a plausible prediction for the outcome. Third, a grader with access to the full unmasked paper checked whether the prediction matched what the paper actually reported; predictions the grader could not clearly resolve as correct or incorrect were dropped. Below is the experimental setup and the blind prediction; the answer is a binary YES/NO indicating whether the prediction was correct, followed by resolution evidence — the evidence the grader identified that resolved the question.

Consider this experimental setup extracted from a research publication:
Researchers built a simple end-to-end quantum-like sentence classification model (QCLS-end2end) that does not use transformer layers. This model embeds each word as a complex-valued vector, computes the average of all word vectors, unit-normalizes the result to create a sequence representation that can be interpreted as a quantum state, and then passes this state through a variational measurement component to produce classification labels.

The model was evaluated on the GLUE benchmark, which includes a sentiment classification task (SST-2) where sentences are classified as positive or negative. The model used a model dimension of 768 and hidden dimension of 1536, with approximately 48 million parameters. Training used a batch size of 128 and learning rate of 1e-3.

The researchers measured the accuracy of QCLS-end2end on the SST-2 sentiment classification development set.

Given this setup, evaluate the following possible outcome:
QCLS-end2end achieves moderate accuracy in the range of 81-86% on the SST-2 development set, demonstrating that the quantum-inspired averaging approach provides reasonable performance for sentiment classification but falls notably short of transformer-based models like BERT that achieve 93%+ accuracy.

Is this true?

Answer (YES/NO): NO